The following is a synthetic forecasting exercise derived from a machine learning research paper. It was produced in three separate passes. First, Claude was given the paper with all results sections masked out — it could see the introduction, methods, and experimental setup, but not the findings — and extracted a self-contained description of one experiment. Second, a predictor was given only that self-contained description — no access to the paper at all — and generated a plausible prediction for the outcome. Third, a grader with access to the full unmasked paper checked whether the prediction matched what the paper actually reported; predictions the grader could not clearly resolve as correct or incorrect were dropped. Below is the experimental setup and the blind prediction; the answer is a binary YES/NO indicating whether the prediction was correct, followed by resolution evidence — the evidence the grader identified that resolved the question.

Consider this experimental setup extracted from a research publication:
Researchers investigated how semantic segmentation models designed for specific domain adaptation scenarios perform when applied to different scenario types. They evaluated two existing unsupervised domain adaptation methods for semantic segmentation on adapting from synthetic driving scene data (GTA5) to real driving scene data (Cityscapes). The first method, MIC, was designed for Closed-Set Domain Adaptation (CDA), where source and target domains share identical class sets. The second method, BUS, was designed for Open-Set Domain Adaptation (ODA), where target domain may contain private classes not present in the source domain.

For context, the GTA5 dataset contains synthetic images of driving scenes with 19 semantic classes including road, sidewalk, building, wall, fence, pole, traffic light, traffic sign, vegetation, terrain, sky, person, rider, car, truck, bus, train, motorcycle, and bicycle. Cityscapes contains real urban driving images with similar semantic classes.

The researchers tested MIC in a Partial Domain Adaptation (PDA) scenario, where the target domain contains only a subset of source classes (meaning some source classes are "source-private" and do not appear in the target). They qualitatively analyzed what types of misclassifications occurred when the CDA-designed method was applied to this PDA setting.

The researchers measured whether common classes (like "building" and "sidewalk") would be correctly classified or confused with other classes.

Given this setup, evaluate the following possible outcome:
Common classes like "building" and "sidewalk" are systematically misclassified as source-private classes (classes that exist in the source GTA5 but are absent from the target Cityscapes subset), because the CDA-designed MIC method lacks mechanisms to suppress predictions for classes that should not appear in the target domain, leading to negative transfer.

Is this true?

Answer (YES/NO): NO